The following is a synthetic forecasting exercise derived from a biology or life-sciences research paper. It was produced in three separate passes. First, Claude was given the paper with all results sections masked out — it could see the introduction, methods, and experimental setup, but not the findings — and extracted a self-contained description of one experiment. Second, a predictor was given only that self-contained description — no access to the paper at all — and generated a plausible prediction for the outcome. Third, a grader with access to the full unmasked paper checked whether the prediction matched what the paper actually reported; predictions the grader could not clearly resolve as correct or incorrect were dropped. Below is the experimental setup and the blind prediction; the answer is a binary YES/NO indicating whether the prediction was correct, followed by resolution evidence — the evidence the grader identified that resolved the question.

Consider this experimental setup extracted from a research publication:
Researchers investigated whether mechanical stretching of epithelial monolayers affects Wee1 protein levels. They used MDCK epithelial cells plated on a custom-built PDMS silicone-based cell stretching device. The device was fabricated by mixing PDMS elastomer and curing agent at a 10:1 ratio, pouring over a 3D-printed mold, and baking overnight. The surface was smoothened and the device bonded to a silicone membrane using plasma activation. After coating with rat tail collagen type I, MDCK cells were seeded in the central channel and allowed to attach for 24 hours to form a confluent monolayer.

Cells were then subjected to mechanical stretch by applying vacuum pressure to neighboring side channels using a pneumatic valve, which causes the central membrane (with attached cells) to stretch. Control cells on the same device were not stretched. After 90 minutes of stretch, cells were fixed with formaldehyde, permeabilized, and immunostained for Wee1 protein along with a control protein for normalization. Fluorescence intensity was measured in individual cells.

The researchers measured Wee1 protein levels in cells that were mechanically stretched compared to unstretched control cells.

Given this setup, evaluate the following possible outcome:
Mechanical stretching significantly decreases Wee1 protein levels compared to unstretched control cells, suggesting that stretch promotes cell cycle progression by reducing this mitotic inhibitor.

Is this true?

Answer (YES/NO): YES